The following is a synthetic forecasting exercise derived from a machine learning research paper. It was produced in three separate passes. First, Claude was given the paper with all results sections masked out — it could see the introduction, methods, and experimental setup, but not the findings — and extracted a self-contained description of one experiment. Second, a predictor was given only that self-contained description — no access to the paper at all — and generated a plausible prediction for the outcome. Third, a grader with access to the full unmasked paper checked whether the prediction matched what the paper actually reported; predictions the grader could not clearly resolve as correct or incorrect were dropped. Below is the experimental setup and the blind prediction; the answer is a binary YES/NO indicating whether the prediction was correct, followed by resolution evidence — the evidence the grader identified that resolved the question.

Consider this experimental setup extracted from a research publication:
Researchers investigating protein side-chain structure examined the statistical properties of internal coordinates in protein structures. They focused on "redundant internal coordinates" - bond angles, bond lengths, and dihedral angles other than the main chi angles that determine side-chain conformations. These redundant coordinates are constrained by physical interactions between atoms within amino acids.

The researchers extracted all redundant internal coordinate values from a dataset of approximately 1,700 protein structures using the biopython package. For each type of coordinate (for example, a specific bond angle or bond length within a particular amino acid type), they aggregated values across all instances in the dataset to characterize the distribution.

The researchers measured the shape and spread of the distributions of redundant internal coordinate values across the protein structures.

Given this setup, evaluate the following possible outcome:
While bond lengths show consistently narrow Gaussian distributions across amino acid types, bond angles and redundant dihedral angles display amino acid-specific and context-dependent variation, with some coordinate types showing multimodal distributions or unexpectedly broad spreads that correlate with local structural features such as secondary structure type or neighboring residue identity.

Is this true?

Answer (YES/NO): NO